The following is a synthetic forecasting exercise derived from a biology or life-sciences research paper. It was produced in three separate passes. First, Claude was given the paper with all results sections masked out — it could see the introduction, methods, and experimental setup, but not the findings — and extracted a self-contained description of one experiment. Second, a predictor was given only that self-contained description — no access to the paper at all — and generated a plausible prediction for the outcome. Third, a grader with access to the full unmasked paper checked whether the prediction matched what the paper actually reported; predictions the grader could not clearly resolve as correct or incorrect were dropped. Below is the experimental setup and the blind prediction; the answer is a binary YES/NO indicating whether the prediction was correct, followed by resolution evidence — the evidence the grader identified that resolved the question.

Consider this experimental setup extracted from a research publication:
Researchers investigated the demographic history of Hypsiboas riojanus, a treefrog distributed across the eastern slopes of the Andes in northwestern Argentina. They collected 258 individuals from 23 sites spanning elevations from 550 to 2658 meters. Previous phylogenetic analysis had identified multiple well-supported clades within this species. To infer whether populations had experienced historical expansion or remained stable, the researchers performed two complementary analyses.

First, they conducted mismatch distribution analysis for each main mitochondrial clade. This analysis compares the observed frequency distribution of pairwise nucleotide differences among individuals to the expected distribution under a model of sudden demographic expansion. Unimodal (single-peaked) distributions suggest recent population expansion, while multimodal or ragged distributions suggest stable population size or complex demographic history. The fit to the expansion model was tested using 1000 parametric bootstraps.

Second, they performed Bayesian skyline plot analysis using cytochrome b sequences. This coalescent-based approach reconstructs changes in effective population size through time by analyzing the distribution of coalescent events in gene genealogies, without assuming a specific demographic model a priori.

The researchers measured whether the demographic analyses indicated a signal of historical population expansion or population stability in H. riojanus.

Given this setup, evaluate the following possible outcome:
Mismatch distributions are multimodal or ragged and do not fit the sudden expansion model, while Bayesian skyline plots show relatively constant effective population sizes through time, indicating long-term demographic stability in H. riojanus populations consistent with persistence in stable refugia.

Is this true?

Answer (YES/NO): NO